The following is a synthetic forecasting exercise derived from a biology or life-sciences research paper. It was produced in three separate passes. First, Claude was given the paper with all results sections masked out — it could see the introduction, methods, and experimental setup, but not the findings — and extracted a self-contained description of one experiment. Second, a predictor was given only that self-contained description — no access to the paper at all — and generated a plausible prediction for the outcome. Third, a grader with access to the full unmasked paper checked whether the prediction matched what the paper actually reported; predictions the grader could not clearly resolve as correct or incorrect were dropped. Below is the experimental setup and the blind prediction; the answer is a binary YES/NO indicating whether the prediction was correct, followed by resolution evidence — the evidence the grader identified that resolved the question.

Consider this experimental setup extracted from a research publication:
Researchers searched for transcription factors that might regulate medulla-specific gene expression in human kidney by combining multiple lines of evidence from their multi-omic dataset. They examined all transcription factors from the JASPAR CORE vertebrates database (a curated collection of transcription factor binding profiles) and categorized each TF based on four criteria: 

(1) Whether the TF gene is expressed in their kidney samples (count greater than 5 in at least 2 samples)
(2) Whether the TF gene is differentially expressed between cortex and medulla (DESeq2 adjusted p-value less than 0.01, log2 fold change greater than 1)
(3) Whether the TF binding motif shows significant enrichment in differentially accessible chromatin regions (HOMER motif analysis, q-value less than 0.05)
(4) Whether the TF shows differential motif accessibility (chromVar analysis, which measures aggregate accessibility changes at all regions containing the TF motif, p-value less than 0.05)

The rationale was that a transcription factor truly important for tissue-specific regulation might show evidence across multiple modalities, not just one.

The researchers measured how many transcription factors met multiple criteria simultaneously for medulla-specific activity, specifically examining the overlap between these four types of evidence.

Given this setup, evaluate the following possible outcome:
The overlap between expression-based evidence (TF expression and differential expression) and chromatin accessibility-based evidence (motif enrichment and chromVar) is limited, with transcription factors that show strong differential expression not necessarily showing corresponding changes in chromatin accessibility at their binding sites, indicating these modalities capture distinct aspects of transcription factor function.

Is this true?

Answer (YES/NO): YES